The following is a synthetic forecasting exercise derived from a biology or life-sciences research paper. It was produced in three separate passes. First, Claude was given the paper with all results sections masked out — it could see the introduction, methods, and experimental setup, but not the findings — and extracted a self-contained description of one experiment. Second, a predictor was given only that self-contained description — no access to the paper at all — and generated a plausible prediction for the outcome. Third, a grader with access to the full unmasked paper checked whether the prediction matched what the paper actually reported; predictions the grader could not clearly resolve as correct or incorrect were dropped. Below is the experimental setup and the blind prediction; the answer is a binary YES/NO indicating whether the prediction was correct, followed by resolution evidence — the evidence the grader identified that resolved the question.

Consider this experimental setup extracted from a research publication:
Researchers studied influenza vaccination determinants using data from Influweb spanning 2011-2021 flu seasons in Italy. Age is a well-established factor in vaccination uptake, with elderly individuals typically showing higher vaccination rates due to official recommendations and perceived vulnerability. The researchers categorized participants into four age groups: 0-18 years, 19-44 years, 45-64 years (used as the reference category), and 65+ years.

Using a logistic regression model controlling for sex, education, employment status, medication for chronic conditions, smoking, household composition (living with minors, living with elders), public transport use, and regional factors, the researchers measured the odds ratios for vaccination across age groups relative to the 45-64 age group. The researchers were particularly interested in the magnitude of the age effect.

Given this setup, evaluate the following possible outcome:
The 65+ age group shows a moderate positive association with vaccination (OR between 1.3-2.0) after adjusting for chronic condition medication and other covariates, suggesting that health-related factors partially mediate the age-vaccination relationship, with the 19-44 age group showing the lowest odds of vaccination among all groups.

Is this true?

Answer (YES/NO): NO